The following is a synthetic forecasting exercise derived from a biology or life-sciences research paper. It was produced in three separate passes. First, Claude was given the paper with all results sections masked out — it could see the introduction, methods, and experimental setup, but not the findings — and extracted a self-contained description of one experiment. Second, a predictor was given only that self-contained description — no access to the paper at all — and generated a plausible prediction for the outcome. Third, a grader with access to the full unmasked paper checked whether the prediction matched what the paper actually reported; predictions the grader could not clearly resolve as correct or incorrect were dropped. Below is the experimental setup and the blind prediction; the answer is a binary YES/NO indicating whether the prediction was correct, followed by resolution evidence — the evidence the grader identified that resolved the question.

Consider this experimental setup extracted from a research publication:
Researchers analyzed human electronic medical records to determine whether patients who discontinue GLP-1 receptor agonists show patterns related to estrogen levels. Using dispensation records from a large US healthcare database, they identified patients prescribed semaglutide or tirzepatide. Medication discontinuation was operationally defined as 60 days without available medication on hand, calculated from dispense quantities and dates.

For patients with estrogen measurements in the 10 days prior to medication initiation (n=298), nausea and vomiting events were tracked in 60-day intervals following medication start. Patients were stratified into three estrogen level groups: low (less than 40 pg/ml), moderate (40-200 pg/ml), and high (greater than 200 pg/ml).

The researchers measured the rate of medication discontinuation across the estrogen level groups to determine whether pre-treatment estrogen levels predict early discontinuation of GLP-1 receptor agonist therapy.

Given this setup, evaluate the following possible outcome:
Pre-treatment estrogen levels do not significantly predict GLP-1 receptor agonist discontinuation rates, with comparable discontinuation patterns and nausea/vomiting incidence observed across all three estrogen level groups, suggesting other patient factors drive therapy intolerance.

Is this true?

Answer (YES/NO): NO